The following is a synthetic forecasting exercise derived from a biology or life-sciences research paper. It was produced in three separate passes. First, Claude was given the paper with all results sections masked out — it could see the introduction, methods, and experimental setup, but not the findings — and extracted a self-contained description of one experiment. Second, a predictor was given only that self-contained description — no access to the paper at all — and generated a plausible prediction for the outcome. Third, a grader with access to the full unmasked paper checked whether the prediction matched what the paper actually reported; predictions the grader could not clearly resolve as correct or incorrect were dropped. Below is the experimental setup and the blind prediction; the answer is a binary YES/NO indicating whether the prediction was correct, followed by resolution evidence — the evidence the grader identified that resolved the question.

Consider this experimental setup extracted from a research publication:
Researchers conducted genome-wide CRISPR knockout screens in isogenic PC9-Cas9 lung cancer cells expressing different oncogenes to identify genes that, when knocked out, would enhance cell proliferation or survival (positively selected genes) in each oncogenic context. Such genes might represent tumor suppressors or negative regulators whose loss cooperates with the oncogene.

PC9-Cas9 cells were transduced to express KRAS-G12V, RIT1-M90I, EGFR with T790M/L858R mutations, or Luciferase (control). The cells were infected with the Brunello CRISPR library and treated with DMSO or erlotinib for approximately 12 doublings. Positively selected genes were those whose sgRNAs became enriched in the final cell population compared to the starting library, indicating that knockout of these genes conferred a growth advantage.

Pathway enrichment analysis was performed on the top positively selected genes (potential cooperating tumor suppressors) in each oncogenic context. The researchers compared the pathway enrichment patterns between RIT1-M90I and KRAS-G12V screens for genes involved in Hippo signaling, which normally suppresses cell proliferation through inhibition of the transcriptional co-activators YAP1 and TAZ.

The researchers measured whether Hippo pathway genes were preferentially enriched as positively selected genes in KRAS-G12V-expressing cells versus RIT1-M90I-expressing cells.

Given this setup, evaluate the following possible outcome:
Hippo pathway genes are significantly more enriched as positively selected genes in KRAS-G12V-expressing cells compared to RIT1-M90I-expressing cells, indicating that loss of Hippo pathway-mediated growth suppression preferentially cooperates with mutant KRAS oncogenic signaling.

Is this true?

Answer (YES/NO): NO